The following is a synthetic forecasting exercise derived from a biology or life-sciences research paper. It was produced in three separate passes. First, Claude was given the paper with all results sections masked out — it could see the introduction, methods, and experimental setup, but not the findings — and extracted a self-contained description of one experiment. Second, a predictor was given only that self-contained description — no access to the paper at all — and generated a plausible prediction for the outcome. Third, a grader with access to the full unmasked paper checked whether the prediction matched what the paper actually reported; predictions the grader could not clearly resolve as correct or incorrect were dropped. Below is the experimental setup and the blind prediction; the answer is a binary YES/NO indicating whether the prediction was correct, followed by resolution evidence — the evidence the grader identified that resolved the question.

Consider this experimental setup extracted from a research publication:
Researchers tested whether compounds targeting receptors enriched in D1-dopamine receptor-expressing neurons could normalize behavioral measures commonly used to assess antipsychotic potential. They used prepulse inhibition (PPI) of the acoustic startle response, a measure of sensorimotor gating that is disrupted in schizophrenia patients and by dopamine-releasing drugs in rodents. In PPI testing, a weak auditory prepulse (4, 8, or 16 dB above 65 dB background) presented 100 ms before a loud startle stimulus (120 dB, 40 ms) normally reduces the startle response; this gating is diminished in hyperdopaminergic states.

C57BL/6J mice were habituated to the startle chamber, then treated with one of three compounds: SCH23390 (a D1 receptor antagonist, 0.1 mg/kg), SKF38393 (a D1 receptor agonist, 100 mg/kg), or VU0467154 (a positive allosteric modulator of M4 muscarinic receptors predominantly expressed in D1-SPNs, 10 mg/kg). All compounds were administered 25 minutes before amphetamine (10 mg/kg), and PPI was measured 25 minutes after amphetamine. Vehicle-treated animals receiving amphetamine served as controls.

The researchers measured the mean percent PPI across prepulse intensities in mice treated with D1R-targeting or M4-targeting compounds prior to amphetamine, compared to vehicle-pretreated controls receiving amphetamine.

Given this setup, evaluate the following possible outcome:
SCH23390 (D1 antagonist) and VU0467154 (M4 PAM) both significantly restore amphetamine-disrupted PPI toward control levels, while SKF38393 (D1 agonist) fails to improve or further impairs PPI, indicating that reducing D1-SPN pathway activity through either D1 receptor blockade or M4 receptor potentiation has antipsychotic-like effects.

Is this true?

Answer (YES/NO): NO